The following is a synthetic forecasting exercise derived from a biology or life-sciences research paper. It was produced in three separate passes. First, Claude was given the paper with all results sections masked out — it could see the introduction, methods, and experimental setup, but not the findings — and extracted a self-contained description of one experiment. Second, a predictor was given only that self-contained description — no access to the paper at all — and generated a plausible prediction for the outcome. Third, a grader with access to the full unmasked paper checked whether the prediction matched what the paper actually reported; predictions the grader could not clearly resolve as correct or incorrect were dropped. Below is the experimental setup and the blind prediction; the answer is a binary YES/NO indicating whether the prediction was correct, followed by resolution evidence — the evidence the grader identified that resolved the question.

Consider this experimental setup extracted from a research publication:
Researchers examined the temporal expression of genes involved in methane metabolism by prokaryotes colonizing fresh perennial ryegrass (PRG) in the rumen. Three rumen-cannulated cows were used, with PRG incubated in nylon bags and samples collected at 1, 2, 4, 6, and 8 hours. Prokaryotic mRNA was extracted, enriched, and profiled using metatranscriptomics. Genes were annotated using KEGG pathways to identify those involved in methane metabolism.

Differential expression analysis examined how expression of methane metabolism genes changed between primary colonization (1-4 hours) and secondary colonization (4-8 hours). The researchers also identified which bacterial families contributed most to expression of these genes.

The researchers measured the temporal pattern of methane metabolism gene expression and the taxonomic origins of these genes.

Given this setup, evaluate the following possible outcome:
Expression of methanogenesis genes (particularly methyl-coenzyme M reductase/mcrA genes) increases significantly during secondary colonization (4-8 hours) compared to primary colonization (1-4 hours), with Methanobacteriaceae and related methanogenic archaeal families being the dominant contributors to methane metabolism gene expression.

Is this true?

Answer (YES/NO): NO